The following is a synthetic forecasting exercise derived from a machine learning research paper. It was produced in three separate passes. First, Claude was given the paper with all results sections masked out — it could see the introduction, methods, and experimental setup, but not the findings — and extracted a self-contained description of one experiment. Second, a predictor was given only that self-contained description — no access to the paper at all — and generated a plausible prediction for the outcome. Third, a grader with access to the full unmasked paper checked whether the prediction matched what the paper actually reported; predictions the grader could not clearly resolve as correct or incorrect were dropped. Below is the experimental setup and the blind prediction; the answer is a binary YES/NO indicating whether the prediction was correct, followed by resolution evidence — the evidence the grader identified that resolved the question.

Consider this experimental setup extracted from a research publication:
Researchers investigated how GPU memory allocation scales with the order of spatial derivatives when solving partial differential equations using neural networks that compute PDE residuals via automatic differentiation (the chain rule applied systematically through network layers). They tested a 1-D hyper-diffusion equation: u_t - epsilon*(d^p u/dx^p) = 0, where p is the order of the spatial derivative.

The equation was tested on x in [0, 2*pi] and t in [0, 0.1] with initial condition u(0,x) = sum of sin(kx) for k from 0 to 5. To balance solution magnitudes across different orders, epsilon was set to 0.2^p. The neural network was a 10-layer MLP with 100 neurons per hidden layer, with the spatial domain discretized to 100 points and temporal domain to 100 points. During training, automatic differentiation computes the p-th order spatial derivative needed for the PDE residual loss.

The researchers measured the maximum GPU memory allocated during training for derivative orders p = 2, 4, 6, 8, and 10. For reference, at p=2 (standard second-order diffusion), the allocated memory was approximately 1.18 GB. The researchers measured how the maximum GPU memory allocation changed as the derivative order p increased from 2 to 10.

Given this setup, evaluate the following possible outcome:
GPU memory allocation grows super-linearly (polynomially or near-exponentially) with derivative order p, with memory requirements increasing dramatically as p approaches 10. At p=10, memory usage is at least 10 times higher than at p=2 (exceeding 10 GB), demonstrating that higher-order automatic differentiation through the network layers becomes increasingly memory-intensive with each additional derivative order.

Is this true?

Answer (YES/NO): YES